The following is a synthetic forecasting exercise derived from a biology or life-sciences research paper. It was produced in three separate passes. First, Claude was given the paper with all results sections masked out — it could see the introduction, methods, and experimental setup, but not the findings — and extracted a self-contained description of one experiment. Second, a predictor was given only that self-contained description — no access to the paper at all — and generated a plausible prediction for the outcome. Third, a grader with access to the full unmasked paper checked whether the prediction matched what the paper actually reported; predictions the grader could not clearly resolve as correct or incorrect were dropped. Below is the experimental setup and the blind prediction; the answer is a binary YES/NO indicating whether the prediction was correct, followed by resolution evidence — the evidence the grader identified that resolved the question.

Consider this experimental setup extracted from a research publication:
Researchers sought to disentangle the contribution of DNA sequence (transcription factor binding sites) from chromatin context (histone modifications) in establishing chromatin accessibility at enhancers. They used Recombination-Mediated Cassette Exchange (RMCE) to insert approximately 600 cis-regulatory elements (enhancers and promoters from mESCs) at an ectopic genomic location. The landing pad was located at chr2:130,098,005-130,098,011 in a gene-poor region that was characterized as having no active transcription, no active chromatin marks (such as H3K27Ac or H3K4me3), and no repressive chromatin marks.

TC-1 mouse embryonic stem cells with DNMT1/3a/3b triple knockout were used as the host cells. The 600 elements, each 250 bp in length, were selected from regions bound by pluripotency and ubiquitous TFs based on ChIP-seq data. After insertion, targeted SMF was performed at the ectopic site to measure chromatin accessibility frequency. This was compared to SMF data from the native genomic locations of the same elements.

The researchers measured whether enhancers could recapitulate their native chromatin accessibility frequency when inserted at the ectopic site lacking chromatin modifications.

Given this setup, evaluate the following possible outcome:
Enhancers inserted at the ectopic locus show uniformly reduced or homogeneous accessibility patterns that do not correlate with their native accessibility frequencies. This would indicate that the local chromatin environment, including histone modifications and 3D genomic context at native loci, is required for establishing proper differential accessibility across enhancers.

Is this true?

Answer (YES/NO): NO